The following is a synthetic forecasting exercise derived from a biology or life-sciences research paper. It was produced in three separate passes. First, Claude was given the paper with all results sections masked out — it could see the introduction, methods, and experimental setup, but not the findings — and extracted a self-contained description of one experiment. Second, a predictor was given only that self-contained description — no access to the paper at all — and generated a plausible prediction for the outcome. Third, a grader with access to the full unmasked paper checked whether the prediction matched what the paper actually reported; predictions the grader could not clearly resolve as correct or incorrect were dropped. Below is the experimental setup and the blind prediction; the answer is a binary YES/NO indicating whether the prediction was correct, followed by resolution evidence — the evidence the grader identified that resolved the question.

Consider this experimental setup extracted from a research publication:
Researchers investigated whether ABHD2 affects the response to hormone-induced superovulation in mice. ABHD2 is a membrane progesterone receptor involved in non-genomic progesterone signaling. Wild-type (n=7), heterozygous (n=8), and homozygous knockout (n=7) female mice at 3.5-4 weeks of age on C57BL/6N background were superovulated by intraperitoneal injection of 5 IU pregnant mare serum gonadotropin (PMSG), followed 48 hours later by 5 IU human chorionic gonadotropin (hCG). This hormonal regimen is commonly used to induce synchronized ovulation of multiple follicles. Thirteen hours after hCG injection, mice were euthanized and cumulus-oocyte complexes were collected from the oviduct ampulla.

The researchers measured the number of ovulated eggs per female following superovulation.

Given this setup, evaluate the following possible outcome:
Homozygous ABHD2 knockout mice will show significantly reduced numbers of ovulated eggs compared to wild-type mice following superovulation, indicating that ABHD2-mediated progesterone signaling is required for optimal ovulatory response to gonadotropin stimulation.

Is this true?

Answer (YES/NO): NO